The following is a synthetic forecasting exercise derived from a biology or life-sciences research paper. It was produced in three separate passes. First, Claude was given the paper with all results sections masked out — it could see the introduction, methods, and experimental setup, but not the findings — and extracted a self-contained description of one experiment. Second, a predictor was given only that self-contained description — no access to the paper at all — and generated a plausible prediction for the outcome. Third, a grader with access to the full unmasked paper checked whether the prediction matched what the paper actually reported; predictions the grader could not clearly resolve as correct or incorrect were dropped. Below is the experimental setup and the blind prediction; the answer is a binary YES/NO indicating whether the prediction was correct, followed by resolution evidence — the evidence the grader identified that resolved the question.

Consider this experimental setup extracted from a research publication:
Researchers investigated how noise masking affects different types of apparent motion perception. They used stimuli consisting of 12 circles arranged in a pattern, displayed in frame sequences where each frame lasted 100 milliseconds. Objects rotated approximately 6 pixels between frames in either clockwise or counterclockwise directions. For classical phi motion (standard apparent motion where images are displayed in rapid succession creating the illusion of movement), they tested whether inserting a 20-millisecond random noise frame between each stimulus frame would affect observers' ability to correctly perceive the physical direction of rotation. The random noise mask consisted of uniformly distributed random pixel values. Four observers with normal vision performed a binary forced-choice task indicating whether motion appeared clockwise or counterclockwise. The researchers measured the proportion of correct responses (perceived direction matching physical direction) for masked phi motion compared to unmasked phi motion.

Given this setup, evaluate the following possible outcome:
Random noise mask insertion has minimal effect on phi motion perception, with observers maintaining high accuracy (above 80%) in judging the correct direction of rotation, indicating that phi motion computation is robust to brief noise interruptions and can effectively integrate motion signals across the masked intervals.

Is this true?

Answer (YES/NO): YES